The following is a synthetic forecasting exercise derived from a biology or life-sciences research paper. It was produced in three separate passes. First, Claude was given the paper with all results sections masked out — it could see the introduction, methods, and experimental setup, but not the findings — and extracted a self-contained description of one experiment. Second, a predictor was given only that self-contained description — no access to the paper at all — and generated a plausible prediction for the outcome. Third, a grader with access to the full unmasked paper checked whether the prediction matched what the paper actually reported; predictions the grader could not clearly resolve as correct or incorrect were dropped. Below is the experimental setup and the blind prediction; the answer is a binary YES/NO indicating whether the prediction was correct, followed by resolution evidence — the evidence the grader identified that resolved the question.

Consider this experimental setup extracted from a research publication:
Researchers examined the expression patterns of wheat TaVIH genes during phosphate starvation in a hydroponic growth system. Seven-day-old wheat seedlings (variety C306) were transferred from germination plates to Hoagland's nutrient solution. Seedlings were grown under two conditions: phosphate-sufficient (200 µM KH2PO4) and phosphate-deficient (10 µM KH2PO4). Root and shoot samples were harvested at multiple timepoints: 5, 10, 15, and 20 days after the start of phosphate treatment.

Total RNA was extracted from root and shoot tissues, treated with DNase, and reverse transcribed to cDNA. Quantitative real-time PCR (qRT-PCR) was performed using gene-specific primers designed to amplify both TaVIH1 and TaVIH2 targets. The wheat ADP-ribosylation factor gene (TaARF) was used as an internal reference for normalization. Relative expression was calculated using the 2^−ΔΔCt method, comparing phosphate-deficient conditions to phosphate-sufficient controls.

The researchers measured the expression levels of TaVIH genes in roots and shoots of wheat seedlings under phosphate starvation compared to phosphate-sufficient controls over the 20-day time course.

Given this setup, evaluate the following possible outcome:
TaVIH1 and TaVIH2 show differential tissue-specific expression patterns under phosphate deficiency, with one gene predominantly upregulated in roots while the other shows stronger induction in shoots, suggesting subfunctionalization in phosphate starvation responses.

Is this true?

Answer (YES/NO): NO